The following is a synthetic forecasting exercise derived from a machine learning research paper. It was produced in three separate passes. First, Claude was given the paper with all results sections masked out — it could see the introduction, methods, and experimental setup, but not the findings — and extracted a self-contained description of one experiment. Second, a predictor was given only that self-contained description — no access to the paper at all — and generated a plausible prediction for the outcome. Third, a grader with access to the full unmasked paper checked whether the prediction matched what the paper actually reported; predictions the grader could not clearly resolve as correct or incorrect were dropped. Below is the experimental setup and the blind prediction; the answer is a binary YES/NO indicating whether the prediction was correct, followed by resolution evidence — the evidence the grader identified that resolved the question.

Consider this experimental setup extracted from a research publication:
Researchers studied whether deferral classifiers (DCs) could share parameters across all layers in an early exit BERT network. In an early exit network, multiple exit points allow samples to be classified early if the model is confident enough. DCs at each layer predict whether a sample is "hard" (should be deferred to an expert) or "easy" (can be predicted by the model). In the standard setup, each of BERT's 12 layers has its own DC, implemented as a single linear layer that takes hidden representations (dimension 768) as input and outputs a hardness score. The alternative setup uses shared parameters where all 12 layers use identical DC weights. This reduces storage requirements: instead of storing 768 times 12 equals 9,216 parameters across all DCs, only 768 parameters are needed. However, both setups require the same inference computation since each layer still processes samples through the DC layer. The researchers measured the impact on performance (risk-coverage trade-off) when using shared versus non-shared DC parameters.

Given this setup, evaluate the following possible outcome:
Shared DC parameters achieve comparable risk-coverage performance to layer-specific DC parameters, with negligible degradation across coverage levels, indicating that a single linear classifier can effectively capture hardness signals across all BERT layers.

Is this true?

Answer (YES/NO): NO